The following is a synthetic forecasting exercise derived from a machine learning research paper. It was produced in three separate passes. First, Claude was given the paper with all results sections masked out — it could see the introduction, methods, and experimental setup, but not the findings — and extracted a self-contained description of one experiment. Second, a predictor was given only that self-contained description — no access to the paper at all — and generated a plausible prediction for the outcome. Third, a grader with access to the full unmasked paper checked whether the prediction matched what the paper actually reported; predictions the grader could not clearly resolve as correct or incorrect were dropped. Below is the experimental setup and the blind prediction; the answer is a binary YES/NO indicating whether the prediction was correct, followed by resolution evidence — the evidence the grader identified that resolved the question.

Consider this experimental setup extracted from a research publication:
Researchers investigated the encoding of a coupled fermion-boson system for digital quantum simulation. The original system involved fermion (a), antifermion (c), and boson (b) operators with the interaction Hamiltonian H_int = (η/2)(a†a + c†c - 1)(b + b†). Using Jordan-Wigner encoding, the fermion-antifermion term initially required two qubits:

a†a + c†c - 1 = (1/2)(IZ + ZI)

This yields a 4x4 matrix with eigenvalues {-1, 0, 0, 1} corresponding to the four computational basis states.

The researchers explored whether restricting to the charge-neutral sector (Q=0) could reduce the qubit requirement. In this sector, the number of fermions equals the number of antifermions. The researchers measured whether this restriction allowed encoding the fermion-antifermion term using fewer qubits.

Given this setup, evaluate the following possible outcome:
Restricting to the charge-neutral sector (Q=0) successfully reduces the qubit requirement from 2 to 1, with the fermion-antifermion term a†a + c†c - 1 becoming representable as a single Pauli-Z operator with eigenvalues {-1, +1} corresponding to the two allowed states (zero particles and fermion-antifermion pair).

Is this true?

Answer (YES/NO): YES